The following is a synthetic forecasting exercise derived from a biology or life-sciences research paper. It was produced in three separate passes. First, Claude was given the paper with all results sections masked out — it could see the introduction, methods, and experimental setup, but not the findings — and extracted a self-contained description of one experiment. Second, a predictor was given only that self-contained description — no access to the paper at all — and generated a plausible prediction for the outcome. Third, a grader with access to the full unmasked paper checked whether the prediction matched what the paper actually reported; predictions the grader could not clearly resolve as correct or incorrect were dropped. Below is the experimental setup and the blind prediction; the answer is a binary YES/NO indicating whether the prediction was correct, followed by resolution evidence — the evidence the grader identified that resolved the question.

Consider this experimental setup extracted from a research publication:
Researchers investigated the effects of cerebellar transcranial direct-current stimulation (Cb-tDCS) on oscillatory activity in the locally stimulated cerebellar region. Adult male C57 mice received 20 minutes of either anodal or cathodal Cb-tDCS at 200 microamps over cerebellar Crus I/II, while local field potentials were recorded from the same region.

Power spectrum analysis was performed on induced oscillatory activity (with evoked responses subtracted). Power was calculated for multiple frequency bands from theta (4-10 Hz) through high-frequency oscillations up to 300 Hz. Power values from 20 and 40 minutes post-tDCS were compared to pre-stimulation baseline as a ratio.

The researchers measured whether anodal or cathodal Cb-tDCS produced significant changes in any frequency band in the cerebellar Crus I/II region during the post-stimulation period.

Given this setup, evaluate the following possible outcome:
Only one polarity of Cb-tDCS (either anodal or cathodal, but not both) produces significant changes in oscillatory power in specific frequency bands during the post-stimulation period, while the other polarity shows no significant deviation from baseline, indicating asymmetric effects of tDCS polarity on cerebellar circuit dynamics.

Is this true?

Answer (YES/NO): NO